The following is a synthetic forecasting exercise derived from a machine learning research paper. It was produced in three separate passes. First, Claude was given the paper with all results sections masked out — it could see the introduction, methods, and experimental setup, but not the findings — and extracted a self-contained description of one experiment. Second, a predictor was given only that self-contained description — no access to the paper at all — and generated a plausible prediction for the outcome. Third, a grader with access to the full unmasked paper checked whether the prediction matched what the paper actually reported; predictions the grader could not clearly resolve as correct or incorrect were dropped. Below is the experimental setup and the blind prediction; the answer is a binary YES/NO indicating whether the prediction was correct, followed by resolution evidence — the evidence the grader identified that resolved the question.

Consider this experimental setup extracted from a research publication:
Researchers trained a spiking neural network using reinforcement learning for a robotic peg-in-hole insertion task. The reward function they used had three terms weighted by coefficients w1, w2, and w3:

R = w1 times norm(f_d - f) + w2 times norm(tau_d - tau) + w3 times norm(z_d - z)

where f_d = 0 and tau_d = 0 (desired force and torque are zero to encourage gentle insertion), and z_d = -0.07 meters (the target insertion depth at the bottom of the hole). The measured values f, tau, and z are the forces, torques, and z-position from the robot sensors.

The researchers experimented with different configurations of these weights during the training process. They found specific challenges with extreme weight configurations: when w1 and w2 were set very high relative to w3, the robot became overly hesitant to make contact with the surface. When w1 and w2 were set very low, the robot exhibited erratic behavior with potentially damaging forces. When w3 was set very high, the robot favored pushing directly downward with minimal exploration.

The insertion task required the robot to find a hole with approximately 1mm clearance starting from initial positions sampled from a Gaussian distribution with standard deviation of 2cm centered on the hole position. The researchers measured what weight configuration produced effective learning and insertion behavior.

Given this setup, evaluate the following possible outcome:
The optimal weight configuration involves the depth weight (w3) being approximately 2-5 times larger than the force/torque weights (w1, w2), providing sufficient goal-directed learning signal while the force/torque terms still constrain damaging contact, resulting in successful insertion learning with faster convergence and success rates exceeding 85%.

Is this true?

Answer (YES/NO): NO